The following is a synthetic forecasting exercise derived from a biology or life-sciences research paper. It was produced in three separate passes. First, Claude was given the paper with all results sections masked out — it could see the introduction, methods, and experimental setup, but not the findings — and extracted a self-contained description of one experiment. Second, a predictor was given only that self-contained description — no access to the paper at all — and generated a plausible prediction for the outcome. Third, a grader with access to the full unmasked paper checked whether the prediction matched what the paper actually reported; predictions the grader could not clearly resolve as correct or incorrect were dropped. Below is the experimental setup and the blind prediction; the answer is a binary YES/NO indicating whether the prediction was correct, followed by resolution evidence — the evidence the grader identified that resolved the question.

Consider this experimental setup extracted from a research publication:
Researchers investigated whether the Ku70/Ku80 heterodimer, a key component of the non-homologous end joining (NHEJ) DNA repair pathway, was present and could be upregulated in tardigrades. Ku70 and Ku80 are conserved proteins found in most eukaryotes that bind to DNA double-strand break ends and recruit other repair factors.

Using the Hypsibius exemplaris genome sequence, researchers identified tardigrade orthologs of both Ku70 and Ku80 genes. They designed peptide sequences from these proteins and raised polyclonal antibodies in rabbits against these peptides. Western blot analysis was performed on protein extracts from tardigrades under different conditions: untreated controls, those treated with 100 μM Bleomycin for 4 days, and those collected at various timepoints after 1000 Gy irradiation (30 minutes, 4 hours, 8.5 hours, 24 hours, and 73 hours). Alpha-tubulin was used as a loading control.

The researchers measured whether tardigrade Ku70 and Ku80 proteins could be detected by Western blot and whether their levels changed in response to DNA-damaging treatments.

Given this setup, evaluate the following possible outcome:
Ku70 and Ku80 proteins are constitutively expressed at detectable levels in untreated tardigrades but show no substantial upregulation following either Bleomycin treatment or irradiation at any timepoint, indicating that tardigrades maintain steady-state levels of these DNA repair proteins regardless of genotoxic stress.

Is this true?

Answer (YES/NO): NO